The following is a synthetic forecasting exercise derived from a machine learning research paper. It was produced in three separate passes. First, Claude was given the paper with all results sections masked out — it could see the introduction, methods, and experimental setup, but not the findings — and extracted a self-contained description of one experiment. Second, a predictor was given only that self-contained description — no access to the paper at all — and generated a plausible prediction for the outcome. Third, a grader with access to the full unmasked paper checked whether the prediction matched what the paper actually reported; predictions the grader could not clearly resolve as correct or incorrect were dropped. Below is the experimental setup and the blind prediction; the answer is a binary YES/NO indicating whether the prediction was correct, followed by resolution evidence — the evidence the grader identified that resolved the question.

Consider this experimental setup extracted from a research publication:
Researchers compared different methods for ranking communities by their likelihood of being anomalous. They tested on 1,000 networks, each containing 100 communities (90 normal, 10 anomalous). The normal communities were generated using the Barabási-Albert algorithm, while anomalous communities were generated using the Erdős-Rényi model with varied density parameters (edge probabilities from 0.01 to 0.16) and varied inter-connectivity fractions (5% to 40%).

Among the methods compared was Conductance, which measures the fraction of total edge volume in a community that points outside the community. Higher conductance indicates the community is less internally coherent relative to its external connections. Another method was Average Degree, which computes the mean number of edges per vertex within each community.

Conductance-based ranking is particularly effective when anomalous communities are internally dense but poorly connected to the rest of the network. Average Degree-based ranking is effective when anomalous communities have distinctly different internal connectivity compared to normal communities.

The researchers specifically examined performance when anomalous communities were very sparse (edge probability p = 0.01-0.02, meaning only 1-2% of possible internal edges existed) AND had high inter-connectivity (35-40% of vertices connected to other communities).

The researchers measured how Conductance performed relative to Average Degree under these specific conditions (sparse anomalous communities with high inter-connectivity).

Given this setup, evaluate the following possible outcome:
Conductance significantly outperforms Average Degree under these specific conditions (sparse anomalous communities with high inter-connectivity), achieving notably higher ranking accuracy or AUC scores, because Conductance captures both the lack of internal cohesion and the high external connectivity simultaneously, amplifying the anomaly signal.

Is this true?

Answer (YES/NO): NO